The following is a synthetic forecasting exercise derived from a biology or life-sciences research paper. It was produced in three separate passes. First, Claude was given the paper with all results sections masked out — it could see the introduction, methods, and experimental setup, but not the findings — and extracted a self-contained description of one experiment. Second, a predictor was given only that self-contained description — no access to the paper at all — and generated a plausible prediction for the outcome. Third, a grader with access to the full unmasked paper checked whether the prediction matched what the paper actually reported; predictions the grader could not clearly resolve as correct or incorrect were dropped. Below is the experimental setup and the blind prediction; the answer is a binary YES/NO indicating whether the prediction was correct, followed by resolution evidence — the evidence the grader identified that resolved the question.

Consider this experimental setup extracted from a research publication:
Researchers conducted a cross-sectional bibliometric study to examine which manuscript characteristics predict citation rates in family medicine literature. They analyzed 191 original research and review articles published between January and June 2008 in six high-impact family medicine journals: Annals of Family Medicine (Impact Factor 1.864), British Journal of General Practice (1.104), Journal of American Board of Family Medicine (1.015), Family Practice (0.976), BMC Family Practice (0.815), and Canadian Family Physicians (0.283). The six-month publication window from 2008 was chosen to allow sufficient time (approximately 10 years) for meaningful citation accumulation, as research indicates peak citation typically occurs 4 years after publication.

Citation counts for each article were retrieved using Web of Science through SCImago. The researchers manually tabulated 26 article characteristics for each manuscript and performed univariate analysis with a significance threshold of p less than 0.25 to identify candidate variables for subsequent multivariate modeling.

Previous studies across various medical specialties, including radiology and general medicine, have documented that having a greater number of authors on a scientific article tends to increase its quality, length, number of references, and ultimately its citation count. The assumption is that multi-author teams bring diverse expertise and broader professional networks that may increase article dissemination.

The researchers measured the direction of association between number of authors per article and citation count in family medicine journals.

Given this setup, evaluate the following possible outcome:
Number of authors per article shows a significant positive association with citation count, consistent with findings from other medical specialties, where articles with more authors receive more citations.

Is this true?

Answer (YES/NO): NO